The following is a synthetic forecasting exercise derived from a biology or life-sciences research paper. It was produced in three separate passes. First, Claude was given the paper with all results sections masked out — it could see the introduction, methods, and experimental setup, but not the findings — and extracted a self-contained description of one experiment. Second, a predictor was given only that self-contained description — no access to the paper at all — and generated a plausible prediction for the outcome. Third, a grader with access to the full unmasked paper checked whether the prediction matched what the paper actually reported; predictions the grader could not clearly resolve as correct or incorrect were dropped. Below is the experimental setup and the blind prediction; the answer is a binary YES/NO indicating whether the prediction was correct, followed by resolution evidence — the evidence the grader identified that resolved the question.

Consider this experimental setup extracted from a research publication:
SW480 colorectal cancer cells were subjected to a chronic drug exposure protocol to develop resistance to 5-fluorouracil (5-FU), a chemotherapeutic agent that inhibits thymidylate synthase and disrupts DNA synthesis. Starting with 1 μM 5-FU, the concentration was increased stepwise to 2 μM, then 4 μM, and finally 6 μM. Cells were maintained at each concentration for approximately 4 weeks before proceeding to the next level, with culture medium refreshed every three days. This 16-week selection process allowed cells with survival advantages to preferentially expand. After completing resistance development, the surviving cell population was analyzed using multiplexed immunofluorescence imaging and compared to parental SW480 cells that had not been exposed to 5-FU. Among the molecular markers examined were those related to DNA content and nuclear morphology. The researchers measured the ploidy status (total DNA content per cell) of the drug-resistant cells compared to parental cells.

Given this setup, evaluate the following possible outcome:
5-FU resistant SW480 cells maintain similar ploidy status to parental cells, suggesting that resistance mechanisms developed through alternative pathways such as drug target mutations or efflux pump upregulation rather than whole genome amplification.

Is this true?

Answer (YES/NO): NO